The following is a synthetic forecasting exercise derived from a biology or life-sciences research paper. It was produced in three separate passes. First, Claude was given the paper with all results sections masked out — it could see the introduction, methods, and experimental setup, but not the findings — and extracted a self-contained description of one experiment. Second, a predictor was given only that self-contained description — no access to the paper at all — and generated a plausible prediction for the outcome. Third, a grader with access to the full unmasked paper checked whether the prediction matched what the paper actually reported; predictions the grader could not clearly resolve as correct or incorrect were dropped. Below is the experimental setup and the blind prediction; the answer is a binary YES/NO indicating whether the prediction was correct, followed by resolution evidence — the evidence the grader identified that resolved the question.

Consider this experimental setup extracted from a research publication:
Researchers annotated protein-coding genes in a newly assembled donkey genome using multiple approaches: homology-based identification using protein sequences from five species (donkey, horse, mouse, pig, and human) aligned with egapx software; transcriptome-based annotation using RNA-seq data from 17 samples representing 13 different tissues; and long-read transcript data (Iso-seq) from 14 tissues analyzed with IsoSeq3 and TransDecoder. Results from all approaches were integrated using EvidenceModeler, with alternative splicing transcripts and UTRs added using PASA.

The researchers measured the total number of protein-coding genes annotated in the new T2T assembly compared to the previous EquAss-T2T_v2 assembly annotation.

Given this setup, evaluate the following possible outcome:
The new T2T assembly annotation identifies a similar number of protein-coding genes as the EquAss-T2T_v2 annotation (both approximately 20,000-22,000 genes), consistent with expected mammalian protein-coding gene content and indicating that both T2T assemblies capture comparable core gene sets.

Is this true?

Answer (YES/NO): NO